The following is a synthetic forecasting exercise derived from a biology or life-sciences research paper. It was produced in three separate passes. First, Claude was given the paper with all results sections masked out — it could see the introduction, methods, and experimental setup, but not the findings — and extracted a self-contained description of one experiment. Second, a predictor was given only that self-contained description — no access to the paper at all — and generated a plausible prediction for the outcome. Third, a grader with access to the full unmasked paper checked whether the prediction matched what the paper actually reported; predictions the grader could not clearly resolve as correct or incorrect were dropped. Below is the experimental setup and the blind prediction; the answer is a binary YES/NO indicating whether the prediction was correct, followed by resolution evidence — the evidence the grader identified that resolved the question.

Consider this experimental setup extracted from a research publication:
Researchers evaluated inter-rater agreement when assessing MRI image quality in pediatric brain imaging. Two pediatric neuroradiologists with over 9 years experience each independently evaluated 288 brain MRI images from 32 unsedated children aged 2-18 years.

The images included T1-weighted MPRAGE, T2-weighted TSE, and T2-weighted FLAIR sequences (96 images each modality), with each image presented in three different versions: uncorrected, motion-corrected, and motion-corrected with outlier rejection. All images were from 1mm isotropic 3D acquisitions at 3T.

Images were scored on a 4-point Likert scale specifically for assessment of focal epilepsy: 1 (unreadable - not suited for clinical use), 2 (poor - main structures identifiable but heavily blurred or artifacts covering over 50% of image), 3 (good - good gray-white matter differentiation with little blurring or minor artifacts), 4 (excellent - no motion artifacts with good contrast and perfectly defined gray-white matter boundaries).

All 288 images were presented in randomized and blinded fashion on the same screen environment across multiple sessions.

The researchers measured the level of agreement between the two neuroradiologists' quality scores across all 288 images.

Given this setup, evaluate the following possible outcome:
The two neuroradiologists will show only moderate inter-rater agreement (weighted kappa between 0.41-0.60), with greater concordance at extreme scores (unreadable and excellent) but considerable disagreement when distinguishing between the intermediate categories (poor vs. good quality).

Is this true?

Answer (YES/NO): NO